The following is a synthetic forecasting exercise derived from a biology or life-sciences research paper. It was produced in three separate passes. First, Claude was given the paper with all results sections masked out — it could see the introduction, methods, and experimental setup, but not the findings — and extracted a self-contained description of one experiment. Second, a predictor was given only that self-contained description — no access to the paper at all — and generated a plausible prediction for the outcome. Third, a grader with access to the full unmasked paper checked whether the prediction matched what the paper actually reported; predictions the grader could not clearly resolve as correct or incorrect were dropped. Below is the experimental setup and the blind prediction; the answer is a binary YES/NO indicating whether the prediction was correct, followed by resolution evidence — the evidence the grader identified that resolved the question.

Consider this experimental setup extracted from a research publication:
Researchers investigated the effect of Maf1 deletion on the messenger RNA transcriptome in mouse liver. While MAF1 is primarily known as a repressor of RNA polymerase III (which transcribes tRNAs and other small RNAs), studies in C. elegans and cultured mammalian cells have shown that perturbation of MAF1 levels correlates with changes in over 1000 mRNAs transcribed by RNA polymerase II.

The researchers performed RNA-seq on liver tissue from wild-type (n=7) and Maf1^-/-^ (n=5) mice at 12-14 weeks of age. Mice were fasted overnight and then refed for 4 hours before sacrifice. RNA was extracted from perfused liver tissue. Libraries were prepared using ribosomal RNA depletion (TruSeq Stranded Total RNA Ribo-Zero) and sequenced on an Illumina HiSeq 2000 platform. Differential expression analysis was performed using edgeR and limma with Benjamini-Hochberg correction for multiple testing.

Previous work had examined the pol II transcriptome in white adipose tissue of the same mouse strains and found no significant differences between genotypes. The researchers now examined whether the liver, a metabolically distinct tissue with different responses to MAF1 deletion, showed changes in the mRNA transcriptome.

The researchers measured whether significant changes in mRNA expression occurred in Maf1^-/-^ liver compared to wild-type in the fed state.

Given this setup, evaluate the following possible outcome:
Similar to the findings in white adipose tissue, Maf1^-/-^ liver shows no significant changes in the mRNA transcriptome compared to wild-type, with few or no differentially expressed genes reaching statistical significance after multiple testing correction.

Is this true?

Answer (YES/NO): NO